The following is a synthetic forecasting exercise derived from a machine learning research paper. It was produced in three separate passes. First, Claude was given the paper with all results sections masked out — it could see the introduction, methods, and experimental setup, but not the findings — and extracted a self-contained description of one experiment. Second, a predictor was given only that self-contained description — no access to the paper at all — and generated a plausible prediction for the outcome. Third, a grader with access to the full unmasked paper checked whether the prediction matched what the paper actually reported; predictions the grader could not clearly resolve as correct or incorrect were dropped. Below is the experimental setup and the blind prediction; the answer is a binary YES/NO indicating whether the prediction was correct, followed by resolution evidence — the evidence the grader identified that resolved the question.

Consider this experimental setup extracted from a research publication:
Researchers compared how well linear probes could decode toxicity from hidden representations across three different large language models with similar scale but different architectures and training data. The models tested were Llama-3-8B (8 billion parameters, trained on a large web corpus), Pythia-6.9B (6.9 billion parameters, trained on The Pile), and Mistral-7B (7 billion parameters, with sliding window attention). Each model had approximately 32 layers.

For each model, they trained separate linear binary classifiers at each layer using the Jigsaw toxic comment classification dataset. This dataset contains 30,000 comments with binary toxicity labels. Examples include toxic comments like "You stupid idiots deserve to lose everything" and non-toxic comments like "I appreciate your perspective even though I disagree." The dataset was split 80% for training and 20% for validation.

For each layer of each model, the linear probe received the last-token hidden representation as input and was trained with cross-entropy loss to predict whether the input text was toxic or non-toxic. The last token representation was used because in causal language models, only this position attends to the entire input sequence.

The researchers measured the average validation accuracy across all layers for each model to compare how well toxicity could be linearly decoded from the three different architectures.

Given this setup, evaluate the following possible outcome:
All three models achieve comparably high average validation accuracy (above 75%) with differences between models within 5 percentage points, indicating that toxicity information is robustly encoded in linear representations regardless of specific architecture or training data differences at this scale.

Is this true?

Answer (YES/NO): YES